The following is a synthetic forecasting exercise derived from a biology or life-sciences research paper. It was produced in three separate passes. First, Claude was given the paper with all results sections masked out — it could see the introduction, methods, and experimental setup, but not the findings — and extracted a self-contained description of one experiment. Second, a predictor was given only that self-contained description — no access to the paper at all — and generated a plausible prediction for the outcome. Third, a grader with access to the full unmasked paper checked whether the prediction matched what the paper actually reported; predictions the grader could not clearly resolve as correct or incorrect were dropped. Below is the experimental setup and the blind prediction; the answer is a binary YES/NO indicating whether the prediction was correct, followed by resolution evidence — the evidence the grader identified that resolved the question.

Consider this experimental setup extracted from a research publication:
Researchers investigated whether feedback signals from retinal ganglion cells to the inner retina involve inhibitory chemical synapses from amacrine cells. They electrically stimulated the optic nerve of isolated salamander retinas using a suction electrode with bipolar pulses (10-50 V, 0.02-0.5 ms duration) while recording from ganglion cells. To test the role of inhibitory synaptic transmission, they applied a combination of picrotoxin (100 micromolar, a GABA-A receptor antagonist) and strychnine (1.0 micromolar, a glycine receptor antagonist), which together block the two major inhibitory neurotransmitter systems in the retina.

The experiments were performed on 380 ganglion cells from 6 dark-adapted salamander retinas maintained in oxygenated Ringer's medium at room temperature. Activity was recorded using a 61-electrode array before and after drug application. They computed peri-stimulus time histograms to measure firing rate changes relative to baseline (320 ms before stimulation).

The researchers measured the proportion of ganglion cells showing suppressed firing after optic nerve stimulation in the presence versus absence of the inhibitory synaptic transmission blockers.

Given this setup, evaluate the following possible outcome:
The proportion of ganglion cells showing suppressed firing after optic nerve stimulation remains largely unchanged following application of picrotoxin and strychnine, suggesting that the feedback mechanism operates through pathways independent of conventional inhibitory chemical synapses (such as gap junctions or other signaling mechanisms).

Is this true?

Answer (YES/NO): NO